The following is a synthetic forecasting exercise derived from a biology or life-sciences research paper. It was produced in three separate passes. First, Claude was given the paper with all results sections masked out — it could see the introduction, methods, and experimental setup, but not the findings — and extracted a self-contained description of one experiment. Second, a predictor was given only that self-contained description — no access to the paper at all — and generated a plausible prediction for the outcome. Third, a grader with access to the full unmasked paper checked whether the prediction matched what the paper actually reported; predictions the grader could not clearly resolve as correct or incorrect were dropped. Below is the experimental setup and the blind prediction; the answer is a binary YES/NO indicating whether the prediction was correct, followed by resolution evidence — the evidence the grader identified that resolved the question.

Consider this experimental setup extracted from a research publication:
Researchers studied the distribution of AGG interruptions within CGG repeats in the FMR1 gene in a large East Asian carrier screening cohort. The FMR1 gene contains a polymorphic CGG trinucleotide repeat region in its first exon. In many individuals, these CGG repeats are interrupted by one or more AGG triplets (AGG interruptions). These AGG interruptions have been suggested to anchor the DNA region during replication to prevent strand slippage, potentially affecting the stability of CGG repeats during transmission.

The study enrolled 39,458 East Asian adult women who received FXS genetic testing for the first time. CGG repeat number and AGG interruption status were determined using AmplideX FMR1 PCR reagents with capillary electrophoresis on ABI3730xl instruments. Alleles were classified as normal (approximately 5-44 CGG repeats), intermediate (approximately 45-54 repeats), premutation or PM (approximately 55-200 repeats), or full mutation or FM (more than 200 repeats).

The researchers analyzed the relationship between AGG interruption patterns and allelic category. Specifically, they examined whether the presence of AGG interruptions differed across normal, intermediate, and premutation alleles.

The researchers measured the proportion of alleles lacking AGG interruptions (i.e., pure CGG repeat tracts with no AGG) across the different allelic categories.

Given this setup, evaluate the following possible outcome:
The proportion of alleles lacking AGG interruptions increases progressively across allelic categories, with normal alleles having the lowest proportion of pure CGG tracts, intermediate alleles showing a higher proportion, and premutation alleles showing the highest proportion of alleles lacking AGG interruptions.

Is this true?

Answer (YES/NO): NO